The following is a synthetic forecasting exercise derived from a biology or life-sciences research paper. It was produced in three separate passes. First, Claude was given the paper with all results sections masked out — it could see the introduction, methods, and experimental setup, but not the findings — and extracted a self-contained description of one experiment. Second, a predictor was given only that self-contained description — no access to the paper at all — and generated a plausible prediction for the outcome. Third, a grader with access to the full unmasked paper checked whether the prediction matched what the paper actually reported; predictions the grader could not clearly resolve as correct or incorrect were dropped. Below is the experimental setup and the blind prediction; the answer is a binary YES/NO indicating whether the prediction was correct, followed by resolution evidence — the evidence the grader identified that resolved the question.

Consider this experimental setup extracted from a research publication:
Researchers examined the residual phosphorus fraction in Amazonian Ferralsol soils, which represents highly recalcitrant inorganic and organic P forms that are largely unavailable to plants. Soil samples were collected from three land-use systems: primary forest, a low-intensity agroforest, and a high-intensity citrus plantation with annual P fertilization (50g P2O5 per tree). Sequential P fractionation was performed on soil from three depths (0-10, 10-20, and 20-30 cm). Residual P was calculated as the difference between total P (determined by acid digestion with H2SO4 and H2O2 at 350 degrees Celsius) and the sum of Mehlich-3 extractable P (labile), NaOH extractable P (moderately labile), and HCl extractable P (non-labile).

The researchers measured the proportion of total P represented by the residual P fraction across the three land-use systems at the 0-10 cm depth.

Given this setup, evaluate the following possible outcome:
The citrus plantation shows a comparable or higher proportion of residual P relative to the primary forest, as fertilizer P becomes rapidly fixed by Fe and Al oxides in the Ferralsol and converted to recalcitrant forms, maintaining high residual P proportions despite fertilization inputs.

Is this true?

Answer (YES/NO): NO